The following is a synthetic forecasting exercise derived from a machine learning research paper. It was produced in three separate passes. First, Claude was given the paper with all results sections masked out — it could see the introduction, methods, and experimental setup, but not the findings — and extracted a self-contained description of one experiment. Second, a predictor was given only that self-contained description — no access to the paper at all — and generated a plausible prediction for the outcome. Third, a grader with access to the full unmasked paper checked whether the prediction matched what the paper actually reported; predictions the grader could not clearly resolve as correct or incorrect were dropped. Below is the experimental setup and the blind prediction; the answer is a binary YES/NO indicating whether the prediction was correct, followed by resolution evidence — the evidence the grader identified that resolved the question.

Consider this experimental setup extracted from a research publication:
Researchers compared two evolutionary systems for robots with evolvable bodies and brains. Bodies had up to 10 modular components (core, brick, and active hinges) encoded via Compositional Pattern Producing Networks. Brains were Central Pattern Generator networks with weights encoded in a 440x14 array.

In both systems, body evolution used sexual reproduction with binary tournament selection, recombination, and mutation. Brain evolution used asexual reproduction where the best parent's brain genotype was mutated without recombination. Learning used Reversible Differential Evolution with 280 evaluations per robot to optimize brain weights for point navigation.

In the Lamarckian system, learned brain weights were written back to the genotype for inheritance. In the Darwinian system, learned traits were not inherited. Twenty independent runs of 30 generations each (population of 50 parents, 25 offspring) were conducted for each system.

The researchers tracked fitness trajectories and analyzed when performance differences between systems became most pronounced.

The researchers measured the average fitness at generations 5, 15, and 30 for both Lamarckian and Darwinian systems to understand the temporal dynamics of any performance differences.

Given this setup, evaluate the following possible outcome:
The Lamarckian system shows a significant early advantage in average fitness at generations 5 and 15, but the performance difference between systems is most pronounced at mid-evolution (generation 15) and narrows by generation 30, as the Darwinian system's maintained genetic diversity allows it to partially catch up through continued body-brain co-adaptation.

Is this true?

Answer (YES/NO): NO